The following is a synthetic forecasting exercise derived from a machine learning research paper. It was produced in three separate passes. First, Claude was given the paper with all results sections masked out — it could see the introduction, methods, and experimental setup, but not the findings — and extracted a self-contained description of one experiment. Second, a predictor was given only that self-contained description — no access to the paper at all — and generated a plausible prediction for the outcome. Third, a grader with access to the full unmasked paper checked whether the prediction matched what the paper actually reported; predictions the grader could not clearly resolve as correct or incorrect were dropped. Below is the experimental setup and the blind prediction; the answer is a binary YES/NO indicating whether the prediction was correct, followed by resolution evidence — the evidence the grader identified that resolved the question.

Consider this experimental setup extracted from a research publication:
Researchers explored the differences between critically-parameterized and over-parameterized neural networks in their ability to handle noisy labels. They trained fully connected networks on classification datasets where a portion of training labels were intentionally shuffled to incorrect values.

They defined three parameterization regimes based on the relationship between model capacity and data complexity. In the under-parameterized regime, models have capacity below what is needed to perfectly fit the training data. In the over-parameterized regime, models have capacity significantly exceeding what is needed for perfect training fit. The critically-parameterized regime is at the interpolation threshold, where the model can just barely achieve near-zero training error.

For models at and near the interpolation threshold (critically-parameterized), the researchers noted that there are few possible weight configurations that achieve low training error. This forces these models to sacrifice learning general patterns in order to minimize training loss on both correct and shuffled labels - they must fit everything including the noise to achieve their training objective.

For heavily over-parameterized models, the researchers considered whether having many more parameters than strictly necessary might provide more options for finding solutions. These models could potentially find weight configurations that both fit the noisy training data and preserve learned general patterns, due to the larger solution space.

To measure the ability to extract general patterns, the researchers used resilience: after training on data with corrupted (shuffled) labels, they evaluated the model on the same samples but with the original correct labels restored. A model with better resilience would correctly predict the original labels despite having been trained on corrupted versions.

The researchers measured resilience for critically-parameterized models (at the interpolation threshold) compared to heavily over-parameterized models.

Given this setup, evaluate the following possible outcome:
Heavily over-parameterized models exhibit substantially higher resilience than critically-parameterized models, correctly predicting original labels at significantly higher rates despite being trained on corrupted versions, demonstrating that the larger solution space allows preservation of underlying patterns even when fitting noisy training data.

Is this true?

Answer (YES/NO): NO